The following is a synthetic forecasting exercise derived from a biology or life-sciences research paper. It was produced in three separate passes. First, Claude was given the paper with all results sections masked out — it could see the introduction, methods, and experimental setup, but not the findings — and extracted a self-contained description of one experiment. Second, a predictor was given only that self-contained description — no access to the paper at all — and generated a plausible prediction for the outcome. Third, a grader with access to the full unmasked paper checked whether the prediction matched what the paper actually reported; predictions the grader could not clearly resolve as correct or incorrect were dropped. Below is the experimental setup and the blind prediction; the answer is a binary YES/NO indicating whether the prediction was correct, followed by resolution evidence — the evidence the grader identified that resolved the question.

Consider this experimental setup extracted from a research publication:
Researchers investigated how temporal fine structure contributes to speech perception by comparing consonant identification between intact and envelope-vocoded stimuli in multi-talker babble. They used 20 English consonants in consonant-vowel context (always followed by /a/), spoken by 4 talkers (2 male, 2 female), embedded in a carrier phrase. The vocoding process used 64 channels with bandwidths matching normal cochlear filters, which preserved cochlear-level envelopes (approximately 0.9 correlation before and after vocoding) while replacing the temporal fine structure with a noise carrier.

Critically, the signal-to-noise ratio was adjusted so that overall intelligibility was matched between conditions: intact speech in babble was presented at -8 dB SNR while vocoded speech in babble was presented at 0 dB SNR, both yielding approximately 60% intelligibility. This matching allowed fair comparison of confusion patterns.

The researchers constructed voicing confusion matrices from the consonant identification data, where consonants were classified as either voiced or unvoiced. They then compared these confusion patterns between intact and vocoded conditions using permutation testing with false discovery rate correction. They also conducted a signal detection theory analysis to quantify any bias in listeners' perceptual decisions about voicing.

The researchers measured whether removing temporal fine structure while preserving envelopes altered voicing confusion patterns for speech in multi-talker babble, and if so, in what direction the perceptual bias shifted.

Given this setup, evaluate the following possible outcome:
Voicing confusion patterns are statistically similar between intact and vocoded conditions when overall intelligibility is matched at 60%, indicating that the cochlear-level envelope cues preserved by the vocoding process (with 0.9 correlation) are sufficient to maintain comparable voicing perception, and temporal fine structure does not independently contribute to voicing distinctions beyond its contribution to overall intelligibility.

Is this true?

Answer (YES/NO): NO